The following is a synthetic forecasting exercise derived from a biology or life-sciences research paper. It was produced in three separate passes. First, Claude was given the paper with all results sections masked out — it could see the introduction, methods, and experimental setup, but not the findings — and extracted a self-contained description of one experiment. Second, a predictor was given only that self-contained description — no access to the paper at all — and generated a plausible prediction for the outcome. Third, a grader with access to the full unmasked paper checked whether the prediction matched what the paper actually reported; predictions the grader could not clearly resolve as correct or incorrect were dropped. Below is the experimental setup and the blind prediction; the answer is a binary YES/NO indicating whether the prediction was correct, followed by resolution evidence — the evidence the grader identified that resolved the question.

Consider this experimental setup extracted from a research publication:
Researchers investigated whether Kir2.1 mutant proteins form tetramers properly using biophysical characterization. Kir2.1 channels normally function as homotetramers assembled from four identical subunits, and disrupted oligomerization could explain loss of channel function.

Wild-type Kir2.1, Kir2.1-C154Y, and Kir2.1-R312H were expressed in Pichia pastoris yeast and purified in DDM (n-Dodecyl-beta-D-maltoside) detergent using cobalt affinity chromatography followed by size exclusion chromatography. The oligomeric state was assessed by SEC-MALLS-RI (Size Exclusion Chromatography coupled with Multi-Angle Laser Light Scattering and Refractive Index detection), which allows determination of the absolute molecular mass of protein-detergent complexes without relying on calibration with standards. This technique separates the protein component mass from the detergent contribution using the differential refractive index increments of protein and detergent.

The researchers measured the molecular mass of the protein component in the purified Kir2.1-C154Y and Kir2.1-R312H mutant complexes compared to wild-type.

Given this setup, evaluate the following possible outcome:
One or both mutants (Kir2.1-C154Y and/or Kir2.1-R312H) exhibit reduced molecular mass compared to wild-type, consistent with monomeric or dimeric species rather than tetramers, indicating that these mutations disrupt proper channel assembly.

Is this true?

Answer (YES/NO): NO